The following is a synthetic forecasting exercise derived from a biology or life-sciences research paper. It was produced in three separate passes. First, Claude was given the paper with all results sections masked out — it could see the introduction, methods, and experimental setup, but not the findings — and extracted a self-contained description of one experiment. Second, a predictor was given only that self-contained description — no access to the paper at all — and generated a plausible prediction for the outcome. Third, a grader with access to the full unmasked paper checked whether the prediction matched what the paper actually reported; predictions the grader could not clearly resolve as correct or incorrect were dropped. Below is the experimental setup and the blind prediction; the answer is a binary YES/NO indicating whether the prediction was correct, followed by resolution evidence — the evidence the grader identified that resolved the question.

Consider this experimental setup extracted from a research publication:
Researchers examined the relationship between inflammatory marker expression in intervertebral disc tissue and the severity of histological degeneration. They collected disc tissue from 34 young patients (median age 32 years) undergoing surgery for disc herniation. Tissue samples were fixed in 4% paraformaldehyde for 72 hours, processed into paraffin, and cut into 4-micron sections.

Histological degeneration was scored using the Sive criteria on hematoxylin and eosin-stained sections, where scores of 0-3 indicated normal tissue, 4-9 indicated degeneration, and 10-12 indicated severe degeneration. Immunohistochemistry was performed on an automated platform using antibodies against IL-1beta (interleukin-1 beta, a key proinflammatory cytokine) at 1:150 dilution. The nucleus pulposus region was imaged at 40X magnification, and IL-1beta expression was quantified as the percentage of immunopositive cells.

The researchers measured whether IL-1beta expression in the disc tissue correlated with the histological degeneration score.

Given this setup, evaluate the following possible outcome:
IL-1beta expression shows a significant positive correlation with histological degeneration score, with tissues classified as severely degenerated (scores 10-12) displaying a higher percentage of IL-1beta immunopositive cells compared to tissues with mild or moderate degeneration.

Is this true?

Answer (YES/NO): YES